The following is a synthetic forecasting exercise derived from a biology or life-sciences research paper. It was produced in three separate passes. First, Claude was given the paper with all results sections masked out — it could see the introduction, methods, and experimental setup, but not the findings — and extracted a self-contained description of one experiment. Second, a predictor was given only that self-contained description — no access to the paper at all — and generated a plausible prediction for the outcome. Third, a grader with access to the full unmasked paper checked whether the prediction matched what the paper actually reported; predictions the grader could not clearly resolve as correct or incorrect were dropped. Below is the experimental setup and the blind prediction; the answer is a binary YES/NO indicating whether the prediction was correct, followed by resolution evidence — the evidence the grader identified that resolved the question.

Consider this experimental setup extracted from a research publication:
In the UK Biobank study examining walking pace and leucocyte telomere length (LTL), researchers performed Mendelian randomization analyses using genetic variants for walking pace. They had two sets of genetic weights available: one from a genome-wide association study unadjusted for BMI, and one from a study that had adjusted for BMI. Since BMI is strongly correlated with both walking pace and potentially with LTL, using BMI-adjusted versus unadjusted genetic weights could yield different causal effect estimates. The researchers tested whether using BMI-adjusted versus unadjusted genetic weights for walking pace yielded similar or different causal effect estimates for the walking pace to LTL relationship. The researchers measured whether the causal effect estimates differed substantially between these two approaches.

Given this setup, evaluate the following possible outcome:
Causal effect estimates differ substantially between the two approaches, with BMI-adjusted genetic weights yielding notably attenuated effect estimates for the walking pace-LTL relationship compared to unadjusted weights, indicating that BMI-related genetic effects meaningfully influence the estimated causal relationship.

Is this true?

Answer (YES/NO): NO